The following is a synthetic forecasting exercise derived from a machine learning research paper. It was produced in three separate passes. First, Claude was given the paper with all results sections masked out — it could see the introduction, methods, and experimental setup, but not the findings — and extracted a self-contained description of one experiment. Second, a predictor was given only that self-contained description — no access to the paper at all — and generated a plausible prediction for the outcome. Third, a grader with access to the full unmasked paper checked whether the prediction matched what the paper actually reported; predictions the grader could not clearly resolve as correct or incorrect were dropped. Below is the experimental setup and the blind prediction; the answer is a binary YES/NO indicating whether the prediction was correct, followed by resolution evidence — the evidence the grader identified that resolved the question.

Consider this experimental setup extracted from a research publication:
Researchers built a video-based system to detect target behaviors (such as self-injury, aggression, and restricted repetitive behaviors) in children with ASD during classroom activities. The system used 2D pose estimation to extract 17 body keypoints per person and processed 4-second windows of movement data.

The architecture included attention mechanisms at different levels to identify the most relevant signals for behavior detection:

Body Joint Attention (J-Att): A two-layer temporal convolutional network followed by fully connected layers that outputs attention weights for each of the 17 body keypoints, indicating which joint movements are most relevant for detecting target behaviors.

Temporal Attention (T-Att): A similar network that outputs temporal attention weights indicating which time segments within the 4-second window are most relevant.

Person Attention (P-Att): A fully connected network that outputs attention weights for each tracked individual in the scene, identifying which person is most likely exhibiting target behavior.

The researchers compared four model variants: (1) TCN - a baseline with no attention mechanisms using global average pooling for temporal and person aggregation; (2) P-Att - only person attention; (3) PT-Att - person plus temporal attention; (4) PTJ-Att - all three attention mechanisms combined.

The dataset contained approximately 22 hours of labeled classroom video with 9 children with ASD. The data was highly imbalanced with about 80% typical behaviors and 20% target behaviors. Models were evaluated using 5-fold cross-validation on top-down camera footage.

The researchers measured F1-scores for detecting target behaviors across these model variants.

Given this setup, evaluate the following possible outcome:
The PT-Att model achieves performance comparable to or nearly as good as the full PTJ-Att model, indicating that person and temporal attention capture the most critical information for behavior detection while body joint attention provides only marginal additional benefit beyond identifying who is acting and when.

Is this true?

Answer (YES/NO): NO